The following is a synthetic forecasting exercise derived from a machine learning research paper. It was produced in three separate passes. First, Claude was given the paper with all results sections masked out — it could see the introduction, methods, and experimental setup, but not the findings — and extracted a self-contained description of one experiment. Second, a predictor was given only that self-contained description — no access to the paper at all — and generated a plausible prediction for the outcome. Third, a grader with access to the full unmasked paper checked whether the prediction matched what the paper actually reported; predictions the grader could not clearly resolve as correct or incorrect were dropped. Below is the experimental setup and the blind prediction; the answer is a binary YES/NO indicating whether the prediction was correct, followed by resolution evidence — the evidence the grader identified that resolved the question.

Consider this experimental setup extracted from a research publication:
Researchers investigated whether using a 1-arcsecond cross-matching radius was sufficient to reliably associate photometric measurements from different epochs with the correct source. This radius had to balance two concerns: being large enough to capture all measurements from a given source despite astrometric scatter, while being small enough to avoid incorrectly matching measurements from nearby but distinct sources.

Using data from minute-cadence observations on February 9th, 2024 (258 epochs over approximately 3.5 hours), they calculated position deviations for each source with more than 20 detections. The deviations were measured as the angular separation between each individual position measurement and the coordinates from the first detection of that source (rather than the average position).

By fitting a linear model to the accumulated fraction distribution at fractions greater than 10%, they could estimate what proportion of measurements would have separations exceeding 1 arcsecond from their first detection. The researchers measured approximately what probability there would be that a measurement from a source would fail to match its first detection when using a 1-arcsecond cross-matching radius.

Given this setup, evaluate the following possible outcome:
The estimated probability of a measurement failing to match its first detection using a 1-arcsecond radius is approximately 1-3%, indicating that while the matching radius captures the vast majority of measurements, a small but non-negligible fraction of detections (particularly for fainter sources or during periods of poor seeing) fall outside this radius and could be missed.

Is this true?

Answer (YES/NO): NO